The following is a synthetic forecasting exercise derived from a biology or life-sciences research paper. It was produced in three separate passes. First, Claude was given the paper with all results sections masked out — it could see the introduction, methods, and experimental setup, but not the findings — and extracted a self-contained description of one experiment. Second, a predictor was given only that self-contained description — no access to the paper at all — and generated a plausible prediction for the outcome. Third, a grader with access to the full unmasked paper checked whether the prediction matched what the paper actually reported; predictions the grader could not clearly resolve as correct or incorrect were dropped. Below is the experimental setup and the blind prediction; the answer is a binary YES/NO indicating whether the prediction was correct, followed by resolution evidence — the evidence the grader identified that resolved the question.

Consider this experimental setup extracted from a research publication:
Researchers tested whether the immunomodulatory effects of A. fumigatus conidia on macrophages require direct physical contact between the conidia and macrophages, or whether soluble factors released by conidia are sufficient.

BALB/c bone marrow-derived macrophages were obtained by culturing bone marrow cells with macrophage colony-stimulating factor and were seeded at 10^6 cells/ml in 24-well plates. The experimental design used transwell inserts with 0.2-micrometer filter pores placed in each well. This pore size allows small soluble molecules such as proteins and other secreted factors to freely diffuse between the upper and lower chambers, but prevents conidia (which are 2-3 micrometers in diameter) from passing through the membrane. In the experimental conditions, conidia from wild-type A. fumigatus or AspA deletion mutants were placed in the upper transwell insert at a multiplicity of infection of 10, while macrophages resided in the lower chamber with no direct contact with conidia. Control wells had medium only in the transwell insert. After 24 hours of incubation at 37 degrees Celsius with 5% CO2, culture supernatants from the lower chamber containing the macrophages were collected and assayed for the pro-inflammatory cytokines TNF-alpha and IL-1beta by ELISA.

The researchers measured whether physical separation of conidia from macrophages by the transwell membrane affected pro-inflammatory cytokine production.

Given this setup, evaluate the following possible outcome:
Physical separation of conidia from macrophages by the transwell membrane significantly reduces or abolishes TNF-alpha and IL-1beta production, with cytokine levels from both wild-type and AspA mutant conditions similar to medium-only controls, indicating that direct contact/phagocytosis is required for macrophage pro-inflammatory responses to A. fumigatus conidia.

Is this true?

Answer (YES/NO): NO